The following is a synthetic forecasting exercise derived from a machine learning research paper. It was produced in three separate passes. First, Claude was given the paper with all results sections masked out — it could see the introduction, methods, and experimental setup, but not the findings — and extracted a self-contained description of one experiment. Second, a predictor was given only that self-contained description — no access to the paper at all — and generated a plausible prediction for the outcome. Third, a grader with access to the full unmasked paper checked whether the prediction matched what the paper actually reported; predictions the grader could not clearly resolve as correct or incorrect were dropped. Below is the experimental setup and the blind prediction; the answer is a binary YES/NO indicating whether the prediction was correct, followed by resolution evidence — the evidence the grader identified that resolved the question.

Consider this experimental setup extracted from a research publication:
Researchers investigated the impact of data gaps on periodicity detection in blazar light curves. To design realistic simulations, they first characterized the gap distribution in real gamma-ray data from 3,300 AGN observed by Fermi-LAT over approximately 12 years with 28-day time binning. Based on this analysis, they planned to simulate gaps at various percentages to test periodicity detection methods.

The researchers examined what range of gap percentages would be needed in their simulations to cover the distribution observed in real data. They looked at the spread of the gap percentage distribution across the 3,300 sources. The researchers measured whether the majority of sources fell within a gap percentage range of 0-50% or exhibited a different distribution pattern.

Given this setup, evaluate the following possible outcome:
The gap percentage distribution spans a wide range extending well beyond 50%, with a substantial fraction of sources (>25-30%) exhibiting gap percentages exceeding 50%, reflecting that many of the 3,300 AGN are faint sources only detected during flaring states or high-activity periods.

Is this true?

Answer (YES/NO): NO